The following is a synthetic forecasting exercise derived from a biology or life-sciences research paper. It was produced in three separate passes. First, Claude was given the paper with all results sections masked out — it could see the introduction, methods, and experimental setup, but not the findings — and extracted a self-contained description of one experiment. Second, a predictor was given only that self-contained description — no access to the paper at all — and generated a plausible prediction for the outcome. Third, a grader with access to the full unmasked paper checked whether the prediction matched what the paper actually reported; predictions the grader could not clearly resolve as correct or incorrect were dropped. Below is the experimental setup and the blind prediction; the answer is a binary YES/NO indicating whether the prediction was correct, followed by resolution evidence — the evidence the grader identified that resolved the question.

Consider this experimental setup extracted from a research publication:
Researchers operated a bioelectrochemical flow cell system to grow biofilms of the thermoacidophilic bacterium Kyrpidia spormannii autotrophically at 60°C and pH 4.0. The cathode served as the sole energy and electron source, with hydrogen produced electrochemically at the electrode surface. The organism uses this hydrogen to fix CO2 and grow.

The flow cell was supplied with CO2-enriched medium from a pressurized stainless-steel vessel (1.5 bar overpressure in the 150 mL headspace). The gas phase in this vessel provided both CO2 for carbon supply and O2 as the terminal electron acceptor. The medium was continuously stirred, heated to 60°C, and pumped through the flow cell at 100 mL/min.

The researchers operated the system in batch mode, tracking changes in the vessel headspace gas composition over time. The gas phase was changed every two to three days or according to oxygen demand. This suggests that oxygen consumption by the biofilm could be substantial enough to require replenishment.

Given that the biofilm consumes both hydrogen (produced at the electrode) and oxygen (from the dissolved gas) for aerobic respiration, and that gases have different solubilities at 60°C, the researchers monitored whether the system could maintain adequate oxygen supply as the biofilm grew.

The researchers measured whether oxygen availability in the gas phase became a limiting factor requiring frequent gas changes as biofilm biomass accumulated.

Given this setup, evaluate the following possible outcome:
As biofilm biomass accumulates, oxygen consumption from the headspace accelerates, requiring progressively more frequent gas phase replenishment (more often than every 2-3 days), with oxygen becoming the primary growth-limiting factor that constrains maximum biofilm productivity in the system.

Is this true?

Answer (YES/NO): NO